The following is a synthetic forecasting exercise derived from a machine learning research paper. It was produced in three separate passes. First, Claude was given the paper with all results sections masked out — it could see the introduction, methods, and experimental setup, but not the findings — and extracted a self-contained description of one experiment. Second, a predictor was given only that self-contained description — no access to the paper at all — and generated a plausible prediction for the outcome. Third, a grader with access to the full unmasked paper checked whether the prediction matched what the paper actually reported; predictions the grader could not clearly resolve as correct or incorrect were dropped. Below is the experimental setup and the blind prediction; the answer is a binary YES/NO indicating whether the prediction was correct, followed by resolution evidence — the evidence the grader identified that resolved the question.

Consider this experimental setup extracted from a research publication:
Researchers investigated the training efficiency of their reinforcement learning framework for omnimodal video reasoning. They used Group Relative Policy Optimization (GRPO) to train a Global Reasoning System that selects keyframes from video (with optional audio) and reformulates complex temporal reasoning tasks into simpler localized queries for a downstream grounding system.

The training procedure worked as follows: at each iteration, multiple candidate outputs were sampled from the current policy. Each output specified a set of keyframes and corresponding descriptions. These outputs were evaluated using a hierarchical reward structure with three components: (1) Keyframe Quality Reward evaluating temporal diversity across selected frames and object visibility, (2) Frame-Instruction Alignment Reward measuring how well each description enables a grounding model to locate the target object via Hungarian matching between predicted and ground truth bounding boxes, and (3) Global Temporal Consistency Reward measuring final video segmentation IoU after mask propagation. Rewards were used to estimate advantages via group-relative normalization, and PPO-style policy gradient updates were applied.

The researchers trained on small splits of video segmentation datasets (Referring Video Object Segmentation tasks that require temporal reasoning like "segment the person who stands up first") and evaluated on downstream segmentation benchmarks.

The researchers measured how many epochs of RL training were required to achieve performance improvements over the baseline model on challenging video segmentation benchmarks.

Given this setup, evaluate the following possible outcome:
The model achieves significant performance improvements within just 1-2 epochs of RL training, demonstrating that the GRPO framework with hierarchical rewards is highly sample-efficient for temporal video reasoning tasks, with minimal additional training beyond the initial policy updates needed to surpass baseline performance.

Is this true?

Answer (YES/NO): YES